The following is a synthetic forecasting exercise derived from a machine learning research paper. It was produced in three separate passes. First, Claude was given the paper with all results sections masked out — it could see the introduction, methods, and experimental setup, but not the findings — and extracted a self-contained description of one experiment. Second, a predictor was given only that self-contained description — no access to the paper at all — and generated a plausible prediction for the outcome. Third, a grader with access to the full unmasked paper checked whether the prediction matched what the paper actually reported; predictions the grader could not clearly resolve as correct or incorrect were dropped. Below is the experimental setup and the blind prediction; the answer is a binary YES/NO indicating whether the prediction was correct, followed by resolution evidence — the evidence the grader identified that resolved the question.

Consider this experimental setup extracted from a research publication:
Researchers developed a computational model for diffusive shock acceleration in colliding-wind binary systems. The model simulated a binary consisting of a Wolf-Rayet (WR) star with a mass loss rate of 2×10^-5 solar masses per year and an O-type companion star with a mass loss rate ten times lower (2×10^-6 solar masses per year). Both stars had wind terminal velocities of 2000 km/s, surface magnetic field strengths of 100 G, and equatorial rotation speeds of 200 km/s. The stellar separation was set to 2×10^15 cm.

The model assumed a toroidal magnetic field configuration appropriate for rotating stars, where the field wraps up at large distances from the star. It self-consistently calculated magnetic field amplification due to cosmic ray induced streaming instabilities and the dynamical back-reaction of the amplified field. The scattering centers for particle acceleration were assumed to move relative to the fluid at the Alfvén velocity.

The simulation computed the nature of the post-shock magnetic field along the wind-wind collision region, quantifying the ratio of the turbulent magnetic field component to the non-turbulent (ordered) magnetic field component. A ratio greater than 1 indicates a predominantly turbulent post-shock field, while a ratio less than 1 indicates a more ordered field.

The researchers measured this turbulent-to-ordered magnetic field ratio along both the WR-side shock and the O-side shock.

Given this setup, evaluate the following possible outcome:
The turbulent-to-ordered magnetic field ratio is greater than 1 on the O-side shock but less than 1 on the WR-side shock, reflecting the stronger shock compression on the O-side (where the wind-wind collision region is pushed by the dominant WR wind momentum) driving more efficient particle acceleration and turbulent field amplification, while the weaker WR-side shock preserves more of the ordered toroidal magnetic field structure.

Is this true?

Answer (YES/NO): NO